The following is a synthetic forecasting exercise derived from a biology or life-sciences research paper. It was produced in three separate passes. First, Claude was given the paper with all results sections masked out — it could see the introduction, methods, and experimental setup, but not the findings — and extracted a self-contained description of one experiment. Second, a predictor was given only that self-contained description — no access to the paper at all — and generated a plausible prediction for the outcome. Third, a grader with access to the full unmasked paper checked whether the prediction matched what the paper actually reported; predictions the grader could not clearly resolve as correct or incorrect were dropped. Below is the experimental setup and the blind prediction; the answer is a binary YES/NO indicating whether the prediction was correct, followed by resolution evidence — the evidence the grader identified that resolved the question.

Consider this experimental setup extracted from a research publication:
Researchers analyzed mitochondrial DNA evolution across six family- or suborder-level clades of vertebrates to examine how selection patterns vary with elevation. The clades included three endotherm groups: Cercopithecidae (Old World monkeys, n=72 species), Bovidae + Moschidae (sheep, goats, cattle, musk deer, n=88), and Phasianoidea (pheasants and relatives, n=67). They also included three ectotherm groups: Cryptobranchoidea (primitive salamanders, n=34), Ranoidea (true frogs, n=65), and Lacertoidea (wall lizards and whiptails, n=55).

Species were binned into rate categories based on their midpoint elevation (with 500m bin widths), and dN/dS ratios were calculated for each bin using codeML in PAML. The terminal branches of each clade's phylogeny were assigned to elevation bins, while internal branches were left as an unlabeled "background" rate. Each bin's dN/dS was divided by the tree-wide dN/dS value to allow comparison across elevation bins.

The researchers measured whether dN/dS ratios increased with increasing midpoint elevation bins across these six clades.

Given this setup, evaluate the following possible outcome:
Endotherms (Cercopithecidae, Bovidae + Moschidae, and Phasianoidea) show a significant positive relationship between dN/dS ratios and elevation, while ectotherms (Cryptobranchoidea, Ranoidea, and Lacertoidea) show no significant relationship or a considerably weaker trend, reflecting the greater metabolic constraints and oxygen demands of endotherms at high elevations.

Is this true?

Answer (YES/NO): NO